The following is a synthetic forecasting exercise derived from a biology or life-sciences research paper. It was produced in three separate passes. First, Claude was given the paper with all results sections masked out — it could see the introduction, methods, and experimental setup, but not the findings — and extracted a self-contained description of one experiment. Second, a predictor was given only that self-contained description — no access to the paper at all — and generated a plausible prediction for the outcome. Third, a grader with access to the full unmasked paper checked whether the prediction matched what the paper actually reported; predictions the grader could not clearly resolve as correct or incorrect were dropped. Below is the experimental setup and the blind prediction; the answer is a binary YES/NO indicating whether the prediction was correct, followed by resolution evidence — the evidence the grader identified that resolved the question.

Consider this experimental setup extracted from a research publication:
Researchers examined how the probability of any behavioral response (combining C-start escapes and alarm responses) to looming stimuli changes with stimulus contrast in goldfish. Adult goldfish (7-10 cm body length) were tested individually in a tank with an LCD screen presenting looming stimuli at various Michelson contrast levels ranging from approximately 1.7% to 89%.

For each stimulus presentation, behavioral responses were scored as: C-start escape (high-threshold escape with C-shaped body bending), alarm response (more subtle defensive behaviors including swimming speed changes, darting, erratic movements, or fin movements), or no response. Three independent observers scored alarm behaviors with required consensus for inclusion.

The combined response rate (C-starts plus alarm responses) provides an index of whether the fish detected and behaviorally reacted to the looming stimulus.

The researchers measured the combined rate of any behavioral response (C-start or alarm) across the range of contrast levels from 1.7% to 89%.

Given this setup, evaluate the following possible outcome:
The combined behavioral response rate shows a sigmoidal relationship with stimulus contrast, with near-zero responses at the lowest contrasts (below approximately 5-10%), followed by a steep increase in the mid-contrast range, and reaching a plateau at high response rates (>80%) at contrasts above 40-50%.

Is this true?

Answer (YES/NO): NO